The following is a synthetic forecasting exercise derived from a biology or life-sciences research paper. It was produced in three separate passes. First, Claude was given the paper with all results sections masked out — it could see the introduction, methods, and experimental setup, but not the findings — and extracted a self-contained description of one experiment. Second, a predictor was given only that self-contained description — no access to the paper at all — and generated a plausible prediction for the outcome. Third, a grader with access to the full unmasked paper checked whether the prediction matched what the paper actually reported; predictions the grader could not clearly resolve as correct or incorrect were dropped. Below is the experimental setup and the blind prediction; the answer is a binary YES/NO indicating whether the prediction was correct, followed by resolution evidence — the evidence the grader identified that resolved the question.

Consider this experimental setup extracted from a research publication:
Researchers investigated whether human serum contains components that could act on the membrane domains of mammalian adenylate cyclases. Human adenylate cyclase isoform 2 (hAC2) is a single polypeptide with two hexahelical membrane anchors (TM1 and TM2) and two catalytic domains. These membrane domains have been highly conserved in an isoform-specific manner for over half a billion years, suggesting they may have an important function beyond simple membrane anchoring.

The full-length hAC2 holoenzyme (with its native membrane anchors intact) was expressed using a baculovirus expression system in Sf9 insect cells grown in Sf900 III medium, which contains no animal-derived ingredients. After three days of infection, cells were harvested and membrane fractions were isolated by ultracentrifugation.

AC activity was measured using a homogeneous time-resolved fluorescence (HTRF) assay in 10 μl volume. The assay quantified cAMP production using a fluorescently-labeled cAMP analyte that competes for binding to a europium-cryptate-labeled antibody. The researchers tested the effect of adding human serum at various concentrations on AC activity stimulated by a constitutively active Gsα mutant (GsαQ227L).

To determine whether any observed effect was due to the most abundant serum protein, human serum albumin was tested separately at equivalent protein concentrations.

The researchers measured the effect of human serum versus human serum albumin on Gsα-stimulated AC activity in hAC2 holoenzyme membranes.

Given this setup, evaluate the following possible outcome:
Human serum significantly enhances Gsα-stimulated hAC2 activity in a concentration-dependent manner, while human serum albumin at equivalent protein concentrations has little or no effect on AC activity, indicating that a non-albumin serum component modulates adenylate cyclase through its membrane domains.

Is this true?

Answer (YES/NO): NO